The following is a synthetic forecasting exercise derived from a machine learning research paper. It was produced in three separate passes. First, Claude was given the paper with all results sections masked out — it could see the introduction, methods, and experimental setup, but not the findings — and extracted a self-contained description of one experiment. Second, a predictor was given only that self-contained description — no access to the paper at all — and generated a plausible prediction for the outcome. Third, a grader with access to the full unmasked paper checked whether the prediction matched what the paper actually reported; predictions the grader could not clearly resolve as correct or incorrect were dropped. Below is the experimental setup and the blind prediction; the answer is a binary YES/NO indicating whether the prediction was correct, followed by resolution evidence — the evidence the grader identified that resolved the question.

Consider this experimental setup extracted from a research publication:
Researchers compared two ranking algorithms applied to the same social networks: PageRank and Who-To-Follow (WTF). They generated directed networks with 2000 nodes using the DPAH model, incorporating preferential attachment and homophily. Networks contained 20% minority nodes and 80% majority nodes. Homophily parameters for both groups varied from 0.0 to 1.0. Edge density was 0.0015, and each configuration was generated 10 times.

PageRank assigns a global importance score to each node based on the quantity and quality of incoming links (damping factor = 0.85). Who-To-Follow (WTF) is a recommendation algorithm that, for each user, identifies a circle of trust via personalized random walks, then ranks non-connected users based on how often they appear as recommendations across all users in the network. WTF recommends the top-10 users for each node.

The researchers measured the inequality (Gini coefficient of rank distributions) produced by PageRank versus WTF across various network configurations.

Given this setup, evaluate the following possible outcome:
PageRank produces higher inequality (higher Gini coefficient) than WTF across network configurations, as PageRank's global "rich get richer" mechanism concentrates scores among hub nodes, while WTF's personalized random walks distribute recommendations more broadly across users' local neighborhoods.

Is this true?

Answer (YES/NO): NO